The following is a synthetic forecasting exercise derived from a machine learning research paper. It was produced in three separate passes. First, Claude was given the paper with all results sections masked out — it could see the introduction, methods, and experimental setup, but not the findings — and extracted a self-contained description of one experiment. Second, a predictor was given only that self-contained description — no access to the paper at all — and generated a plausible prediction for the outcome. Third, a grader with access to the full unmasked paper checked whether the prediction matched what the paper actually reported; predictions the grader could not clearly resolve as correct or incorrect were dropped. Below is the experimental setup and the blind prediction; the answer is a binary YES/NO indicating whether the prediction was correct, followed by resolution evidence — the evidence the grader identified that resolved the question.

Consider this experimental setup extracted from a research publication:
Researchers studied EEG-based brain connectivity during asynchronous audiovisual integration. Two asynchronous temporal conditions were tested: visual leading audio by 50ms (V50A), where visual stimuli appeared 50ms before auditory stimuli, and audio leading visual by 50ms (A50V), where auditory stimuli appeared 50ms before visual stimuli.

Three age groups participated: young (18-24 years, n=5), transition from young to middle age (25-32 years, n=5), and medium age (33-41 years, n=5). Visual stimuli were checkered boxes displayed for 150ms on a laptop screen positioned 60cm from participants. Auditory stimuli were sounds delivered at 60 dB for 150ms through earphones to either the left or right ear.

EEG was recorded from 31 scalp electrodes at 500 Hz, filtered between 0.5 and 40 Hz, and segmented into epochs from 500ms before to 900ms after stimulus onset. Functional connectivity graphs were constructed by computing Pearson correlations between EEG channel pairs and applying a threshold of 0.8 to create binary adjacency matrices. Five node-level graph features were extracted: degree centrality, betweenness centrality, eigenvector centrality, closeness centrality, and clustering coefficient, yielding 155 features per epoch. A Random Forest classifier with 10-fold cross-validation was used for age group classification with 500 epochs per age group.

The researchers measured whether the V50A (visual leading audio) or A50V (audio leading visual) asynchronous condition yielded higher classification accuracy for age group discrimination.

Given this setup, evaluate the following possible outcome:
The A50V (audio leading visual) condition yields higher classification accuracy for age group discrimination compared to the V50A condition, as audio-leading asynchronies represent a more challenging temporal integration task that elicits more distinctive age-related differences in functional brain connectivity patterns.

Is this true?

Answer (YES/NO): YES